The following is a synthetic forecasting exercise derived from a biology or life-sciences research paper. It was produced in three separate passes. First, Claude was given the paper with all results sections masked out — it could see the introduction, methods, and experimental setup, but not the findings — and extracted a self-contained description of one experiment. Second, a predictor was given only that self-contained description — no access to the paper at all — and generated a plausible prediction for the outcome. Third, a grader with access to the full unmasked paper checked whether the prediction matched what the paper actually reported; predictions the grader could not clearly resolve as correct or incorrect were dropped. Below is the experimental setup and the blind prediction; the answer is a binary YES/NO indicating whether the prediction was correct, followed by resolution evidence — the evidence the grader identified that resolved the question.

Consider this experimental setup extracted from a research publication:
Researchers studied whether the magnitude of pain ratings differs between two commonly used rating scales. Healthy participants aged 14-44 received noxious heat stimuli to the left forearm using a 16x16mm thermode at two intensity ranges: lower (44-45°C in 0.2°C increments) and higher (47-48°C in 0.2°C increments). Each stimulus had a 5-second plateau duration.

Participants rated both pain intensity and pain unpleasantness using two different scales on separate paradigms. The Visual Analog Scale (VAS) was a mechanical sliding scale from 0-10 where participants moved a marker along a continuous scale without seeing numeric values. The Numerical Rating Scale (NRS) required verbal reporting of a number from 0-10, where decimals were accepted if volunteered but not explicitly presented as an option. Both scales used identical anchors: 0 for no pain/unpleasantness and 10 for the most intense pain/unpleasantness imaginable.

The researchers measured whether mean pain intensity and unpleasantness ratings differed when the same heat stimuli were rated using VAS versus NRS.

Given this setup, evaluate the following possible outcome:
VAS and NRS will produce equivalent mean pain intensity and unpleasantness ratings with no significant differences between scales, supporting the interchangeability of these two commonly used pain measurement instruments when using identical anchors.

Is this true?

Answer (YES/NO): NO